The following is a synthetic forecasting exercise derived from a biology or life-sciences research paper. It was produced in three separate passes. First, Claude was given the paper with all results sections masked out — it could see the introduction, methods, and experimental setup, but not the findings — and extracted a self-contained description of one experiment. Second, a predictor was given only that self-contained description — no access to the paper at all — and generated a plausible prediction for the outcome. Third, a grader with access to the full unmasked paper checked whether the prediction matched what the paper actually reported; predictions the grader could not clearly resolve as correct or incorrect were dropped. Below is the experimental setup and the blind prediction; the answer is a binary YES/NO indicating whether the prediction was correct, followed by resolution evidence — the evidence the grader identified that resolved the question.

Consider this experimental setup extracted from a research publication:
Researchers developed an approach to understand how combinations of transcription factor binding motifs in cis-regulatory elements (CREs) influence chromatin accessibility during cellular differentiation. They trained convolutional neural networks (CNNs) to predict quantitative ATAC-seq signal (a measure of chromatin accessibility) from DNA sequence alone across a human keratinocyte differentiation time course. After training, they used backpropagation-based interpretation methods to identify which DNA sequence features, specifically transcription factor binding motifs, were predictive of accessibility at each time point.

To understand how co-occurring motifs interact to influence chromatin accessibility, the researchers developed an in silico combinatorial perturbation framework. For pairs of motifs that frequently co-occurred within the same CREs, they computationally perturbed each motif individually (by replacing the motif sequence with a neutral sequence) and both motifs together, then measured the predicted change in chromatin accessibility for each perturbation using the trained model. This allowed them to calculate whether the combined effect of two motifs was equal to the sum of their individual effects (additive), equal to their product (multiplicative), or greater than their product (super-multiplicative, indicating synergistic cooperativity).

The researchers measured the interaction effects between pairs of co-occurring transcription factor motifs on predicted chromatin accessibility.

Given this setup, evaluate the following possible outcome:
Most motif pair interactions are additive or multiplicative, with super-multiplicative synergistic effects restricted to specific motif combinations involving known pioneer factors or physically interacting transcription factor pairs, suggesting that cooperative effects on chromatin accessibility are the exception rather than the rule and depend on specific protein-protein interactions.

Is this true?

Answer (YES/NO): NO